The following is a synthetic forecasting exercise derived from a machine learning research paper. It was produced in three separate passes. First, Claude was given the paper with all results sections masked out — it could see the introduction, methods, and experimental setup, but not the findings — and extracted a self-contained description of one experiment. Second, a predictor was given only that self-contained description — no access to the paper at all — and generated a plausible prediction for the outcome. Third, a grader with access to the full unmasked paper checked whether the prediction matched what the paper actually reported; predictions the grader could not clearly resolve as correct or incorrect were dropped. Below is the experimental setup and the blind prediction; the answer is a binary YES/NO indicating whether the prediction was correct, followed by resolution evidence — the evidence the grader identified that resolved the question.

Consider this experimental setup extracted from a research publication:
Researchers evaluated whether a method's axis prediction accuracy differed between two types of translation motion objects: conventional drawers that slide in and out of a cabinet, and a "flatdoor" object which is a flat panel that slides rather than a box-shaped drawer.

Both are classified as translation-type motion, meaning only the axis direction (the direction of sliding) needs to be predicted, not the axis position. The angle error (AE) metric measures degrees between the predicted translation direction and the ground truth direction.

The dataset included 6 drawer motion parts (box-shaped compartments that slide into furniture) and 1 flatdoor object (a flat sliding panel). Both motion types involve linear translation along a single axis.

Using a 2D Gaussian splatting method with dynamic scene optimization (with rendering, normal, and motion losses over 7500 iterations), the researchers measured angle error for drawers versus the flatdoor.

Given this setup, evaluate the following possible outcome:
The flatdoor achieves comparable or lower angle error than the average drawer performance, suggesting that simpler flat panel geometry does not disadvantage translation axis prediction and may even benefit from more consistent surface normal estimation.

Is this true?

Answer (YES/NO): YES